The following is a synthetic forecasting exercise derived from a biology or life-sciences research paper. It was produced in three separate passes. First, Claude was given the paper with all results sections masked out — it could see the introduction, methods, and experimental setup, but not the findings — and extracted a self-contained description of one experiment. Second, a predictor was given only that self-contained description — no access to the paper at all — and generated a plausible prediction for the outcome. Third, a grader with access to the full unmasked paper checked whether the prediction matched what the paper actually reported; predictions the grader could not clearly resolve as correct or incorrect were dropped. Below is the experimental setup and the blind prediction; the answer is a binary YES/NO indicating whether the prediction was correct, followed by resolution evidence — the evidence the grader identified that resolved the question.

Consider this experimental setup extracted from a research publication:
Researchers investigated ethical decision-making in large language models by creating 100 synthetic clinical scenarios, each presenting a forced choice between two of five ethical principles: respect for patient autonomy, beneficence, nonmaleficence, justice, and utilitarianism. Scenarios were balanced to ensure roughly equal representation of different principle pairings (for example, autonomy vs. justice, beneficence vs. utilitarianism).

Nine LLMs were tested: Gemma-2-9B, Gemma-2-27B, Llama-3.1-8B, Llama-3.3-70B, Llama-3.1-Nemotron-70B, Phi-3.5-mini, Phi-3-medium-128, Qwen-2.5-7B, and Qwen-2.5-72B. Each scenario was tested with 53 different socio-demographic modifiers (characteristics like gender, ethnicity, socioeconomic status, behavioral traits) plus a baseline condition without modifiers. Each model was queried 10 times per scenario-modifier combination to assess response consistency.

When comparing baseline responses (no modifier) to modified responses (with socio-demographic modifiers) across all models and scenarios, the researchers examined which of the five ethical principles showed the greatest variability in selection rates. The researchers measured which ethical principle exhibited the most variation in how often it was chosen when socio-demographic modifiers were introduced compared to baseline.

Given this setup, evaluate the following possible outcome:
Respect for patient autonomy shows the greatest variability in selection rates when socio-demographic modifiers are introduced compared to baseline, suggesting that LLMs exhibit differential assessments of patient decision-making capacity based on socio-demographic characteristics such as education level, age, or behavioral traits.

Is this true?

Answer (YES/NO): NO